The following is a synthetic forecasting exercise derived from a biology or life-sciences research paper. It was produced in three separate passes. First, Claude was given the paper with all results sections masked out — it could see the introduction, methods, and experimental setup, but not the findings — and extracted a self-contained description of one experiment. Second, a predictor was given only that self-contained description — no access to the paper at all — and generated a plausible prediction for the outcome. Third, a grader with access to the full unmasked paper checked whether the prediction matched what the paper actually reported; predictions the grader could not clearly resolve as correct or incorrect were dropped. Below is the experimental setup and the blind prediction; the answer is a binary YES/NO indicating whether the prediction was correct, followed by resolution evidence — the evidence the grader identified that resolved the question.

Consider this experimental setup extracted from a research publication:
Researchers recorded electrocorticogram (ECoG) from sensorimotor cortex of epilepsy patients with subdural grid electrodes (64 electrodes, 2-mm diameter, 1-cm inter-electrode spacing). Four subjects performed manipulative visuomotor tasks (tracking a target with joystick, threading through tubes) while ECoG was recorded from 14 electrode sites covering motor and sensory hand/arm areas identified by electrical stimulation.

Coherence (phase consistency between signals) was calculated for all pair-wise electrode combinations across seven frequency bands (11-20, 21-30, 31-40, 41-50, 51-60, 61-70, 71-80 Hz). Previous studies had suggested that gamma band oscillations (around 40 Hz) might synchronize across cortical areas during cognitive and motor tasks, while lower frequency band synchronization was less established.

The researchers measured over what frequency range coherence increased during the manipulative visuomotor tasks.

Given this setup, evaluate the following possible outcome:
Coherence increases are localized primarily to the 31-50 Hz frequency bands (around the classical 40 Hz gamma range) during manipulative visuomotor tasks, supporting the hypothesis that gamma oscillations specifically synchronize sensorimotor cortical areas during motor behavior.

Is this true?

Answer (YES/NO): NO